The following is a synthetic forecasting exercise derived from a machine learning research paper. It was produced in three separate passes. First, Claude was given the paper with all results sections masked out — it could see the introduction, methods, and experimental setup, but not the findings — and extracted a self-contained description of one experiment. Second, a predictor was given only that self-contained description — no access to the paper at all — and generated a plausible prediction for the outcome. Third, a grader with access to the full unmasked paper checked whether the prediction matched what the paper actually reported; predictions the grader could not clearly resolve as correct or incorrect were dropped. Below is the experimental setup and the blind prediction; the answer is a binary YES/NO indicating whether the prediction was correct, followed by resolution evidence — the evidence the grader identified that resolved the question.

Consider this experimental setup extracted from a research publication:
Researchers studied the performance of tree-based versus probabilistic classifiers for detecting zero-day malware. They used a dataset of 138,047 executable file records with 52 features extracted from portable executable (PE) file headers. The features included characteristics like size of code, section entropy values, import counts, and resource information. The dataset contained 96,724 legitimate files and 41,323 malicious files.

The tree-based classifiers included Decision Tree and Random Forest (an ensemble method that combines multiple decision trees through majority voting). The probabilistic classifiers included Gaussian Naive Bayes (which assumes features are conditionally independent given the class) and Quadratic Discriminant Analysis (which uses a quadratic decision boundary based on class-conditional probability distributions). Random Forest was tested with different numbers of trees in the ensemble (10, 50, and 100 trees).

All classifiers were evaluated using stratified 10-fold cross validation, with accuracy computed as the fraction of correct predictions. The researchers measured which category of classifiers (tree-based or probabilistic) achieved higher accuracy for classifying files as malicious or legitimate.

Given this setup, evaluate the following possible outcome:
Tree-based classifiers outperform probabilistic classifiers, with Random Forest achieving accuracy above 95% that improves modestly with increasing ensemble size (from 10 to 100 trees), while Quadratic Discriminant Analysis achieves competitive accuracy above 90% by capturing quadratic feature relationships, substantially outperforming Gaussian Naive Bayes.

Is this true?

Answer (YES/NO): NO